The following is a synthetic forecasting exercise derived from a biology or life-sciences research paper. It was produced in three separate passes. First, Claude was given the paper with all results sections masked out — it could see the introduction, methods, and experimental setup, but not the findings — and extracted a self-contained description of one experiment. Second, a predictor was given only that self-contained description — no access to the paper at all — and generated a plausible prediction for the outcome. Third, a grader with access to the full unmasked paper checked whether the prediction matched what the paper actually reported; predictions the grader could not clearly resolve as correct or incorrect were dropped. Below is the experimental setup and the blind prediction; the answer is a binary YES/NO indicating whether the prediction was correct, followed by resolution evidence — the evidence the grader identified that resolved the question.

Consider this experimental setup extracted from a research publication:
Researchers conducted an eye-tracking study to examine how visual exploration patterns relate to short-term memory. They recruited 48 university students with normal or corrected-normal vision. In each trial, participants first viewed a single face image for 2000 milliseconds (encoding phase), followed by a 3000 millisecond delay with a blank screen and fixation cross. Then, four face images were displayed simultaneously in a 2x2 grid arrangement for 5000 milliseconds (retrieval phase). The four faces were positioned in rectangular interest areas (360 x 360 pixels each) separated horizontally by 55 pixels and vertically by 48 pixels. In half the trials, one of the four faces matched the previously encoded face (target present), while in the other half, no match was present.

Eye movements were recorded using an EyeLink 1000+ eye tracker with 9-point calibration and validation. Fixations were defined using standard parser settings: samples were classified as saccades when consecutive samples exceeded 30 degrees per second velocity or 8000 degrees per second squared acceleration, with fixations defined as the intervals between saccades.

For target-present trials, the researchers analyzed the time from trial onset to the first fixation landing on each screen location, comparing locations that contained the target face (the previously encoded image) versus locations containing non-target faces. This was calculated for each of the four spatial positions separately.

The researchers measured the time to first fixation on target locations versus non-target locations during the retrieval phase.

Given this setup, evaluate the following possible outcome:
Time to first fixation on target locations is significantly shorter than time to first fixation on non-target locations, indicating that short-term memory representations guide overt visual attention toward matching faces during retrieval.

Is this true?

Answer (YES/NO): YES